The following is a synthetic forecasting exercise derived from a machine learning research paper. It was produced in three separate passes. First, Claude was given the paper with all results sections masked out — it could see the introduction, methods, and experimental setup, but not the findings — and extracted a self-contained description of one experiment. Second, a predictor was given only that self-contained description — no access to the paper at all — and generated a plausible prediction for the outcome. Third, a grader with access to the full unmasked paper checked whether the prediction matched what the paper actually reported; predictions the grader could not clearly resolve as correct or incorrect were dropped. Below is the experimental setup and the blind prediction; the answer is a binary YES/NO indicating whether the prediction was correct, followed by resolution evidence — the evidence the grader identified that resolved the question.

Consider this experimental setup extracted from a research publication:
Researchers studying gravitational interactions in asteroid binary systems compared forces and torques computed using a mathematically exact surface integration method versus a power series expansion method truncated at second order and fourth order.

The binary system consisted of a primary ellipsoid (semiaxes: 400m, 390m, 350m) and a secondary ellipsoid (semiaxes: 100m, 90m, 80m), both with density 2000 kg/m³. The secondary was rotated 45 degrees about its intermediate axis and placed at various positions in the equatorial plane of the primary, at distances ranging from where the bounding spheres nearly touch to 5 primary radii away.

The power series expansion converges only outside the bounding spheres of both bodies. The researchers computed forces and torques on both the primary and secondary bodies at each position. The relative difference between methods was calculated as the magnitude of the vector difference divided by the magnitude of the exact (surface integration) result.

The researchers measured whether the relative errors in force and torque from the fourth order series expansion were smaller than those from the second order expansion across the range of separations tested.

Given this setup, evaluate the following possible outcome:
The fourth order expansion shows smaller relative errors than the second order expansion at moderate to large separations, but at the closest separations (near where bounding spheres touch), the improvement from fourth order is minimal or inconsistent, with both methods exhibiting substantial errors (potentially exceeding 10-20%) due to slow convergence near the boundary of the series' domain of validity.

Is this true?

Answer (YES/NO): NO